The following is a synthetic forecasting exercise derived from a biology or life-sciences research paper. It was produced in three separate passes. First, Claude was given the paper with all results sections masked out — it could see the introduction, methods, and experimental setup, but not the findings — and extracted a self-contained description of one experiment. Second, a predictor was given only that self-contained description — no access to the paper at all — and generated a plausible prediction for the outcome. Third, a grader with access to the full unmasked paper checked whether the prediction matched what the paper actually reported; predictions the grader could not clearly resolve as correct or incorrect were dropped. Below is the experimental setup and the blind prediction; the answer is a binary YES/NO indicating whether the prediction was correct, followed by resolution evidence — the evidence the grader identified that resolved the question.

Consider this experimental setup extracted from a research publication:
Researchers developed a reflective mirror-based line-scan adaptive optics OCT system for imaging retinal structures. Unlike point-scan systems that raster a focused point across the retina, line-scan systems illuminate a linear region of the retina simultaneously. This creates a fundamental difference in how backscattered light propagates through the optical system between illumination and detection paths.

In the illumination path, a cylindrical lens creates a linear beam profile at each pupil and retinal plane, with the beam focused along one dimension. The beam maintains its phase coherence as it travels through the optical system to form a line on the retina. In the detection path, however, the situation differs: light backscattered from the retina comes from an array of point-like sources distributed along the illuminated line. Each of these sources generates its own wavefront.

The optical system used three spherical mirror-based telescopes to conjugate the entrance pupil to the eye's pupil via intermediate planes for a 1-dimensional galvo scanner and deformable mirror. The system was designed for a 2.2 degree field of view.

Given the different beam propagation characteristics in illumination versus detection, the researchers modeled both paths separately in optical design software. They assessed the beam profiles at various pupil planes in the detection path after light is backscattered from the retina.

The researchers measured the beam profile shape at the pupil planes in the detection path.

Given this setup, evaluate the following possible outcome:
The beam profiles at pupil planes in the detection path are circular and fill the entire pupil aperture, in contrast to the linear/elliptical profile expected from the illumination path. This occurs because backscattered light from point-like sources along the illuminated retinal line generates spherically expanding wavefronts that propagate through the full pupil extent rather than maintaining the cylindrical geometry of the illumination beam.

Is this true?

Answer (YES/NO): YES